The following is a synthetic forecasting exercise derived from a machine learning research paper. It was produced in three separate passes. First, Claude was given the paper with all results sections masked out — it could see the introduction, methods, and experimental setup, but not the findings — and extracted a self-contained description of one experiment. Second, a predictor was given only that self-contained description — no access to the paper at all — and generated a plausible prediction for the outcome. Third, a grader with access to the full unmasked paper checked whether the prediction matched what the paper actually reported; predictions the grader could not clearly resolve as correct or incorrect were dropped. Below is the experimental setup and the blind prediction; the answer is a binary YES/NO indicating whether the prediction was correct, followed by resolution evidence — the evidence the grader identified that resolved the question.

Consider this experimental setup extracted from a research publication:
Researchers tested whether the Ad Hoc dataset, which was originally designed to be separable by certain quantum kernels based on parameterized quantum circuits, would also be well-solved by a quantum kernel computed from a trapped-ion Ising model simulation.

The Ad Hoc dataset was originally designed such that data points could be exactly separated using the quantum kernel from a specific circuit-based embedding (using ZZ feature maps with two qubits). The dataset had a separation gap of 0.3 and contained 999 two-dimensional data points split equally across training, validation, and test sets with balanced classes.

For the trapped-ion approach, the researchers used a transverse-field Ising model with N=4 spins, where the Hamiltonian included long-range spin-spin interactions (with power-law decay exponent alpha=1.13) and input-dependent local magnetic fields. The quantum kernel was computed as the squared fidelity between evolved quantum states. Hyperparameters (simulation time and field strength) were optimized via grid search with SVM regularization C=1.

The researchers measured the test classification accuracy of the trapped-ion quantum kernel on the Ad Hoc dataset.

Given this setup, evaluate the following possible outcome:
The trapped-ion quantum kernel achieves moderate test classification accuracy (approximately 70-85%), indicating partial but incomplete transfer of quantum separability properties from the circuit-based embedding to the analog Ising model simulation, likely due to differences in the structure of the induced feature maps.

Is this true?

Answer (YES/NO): YES